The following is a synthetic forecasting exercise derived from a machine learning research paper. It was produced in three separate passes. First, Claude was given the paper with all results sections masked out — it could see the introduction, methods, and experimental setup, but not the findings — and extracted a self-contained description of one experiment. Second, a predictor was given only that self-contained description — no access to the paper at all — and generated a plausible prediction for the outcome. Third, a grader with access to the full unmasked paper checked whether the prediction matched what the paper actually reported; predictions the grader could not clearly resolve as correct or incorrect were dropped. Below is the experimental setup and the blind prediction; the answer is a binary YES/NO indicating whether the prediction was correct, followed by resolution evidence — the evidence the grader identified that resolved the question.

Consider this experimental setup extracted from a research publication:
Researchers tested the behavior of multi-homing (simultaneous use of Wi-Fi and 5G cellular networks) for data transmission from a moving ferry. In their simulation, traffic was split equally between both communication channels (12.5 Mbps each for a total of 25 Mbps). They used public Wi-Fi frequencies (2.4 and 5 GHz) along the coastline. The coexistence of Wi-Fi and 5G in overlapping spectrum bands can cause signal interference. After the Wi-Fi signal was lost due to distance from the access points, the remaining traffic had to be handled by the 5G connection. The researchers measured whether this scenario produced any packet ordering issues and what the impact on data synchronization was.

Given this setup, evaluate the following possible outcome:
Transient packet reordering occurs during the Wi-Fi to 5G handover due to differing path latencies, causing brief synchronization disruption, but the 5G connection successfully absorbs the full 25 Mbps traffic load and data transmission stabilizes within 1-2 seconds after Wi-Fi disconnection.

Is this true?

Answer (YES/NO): NO